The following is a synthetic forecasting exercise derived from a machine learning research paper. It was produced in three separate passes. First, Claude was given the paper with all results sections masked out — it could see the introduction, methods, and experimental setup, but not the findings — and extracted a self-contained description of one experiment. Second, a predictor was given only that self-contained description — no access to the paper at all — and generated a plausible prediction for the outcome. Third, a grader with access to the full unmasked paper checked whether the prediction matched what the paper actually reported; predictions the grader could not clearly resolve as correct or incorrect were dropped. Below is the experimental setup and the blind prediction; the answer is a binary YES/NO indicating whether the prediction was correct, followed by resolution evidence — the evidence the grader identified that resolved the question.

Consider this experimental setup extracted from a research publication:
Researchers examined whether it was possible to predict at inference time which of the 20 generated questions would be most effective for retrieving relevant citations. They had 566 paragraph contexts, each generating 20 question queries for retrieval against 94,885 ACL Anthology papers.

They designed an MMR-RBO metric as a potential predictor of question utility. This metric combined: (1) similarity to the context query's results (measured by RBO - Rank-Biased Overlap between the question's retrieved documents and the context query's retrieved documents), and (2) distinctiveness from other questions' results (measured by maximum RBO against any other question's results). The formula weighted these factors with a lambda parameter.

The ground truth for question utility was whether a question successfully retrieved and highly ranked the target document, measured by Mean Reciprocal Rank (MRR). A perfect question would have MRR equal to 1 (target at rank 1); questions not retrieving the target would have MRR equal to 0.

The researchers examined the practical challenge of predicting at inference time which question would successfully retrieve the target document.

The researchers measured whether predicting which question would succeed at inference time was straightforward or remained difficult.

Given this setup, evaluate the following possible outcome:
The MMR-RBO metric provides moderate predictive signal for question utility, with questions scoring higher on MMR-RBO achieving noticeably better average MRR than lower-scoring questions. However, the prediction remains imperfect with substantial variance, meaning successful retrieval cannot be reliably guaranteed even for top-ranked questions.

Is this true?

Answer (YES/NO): YES